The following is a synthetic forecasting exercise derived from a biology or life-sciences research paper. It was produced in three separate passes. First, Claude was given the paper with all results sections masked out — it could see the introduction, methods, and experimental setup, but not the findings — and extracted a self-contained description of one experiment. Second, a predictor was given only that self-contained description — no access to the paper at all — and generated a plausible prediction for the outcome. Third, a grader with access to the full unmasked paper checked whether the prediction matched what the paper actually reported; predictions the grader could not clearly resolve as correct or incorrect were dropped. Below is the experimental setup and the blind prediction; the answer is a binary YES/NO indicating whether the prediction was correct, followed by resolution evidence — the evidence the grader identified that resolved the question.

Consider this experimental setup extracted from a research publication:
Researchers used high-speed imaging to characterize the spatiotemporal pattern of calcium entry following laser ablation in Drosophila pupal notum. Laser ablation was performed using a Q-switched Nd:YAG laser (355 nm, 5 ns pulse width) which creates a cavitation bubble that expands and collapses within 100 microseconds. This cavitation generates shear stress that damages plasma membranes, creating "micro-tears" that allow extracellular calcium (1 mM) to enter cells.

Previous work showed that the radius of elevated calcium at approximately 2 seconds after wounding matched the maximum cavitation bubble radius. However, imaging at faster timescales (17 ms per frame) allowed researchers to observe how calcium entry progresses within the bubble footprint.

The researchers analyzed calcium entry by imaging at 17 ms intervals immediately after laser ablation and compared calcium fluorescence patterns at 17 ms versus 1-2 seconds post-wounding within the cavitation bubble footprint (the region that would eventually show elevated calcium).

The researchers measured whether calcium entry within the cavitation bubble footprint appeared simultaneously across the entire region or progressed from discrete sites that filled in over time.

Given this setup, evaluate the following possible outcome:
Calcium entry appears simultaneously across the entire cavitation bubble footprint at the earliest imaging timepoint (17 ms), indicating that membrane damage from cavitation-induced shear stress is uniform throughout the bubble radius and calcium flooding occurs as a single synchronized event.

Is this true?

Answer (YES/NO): NO